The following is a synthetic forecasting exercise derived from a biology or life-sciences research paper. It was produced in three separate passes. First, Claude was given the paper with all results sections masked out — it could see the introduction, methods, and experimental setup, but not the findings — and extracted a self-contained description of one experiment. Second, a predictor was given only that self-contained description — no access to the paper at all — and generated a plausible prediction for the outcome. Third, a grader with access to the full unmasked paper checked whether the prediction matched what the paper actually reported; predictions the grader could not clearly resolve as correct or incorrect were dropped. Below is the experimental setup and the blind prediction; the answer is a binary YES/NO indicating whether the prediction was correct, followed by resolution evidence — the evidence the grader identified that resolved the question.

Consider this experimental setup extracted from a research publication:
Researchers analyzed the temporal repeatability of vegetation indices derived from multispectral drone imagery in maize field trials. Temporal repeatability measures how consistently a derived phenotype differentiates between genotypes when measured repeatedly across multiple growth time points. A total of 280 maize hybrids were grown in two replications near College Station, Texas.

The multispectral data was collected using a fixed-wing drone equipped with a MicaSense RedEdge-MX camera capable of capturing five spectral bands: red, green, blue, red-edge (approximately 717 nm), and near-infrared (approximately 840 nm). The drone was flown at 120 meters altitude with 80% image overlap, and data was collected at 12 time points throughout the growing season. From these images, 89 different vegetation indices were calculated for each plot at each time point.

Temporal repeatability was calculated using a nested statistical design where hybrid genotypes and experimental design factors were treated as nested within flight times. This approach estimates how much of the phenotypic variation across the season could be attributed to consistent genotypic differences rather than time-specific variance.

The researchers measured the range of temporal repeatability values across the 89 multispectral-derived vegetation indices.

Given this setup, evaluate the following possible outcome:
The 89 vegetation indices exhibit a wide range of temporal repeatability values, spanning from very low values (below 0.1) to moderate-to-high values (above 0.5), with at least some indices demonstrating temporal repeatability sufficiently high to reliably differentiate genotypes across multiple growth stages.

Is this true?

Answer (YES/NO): NO